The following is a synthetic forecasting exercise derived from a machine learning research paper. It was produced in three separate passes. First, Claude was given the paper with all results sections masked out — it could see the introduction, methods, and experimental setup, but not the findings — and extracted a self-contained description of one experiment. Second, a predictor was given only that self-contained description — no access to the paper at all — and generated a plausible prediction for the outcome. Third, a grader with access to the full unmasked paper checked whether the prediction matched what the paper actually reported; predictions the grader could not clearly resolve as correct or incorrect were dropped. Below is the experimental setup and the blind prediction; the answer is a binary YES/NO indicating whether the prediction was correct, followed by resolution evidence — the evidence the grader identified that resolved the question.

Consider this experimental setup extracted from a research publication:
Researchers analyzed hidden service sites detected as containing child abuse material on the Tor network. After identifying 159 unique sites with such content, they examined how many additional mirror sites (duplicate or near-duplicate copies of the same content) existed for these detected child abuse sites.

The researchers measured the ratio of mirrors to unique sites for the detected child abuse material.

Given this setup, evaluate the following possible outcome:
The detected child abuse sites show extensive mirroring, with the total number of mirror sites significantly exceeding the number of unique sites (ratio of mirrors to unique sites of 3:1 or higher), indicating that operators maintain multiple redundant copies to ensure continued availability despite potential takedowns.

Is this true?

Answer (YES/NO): YES